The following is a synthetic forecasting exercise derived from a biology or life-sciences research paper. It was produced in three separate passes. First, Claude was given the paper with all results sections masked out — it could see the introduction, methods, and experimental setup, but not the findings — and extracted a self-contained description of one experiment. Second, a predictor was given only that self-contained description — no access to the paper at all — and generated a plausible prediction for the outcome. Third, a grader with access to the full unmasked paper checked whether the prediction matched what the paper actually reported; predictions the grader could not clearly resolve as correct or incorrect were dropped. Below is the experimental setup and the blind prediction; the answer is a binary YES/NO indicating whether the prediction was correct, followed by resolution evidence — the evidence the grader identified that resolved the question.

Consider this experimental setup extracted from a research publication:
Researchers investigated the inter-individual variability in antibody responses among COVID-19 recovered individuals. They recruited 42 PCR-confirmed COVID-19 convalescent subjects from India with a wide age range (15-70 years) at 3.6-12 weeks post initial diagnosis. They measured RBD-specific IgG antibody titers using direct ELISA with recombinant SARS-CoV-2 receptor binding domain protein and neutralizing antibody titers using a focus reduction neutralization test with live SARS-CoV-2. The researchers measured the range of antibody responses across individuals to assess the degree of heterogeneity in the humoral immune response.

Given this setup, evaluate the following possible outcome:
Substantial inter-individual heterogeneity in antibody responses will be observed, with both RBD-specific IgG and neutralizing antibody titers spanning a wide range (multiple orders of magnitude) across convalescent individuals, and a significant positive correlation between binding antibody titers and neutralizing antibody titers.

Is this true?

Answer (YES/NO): YES